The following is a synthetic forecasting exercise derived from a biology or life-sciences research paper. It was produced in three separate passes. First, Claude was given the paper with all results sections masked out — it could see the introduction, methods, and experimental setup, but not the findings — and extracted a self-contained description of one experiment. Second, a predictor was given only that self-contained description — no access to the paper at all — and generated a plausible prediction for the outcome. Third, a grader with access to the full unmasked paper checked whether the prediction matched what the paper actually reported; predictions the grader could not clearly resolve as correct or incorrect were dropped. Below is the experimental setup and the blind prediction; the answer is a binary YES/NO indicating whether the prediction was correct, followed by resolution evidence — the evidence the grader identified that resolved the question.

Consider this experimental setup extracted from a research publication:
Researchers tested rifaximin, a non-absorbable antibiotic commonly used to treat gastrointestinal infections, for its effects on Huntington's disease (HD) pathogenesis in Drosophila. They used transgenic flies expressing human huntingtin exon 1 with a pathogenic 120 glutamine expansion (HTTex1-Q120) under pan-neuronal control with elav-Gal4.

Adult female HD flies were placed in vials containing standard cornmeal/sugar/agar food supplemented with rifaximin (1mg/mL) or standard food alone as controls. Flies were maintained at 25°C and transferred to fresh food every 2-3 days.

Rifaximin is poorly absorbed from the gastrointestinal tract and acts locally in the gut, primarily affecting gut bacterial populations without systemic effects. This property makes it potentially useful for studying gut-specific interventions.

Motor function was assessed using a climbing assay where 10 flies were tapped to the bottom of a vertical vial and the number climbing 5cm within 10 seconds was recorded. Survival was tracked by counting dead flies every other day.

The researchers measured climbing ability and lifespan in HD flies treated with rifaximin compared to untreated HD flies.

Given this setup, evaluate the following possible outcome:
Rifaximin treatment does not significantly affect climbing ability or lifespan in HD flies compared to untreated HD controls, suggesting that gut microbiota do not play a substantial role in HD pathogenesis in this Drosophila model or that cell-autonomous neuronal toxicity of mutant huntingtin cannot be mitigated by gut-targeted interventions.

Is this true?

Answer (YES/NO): NO